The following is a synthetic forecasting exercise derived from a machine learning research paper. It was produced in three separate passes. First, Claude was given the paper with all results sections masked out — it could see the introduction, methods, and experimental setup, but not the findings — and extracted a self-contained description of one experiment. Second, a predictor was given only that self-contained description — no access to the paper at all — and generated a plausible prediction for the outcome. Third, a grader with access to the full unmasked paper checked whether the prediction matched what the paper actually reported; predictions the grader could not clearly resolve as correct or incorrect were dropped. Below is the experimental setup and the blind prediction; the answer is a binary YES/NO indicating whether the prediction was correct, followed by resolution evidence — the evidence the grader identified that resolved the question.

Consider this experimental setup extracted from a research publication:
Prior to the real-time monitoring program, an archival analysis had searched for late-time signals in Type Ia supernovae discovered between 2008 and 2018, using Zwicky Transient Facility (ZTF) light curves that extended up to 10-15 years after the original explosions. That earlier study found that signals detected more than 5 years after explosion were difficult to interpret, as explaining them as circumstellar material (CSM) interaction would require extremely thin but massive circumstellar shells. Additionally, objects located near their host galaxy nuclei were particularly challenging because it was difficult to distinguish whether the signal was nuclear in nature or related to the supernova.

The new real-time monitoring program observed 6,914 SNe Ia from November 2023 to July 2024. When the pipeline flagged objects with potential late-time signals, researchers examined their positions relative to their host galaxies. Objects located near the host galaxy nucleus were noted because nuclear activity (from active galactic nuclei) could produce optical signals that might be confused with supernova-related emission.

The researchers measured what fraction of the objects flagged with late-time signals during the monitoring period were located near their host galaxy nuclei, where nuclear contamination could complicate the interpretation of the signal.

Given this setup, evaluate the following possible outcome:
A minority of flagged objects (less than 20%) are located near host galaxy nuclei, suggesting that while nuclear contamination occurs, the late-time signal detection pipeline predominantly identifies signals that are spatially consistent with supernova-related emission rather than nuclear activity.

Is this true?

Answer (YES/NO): NO